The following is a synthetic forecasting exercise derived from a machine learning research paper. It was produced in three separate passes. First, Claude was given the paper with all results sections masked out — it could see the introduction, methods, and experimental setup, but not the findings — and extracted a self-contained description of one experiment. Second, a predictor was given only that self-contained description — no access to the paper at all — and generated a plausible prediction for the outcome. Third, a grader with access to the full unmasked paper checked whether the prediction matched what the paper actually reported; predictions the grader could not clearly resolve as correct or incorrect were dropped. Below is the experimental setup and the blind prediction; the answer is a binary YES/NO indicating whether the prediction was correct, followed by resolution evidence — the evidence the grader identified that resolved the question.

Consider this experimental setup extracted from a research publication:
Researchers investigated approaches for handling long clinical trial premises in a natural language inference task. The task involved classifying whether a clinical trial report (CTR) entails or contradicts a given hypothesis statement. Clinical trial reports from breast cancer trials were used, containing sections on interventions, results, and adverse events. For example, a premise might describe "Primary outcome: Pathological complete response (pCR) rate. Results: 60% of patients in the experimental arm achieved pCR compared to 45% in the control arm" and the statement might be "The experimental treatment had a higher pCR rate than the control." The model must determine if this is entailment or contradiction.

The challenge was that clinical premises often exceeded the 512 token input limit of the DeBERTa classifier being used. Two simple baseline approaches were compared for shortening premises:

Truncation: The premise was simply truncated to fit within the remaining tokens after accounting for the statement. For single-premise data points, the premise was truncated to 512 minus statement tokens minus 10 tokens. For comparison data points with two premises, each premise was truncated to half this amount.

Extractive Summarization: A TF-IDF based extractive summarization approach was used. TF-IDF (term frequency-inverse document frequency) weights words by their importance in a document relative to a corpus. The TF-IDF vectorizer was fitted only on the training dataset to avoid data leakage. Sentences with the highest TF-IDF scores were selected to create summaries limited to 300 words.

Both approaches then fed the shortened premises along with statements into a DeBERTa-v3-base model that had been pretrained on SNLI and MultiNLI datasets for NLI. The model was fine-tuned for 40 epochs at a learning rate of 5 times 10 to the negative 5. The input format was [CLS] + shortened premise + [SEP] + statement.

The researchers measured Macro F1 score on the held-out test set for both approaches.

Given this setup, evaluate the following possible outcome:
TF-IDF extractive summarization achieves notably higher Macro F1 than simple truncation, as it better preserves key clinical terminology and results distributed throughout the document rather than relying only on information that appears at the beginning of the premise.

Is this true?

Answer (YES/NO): YES